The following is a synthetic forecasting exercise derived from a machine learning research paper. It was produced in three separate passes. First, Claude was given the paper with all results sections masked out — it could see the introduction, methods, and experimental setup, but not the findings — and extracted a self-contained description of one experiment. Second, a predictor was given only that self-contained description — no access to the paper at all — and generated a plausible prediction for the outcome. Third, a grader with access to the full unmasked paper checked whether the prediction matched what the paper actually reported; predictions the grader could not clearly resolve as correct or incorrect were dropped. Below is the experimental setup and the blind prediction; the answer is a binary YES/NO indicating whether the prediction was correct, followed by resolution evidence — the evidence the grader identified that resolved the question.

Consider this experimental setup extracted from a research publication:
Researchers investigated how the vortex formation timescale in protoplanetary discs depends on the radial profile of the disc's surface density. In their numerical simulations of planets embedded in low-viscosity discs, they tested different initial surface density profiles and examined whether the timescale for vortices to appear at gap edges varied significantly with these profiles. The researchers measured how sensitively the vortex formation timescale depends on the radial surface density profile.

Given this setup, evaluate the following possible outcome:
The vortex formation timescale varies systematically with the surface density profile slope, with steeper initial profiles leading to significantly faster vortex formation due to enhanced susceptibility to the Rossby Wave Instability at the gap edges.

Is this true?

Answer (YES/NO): NO